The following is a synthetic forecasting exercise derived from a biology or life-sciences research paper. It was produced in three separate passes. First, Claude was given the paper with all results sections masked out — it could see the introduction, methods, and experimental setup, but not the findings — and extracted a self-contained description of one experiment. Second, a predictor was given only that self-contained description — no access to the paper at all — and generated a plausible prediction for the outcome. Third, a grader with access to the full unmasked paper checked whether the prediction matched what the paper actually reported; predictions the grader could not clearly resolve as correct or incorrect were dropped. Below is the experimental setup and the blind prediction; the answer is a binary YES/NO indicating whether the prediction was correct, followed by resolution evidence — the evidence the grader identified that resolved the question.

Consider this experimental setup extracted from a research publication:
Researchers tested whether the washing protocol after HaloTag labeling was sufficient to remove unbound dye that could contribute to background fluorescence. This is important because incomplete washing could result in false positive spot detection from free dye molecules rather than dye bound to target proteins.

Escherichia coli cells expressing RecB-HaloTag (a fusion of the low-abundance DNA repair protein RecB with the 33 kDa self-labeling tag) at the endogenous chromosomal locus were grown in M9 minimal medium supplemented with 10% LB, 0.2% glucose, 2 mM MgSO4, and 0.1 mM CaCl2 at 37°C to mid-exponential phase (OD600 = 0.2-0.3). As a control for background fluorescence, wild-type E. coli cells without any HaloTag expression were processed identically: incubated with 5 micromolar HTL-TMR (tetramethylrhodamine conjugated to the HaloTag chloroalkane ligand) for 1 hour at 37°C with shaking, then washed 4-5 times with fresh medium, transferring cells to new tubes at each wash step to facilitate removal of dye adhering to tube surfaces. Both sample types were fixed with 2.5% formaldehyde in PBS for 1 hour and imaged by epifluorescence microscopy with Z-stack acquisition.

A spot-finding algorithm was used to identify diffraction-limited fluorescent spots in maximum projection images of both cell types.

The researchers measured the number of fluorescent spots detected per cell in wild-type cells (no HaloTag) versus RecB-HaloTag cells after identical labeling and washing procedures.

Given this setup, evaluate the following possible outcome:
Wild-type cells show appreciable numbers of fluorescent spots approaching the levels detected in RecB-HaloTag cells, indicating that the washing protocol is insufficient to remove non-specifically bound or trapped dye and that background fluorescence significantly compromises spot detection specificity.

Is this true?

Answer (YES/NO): NO